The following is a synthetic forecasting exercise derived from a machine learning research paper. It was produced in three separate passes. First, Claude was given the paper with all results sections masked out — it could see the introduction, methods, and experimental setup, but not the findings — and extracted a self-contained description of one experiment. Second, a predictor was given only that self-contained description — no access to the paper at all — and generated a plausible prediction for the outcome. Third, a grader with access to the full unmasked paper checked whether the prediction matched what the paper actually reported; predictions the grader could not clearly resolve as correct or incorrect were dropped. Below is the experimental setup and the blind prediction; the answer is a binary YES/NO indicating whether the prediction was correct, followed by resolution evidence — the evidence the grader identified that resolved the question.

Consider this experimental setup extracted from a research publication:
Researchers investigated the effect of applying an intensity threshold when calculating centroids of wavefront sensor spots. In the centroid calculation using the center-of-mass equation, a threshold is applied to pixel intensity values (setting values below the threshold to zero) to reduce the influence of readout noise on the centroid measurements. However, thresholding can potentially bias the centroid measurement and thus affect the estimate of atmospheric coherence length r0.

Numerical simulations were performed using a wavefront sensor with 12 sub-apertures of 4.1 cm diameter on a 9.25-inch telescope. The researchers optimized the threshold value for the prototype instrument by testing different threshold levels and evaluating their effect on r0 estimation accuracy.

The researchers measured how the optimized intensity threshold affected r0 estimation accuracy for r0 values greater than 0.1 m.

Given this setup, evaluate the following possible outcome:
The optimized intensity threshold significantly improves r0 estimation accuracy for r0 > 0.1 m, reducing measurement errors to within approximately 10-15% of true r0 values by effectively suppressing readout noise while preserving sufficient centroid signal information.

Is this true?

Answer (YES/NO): NO